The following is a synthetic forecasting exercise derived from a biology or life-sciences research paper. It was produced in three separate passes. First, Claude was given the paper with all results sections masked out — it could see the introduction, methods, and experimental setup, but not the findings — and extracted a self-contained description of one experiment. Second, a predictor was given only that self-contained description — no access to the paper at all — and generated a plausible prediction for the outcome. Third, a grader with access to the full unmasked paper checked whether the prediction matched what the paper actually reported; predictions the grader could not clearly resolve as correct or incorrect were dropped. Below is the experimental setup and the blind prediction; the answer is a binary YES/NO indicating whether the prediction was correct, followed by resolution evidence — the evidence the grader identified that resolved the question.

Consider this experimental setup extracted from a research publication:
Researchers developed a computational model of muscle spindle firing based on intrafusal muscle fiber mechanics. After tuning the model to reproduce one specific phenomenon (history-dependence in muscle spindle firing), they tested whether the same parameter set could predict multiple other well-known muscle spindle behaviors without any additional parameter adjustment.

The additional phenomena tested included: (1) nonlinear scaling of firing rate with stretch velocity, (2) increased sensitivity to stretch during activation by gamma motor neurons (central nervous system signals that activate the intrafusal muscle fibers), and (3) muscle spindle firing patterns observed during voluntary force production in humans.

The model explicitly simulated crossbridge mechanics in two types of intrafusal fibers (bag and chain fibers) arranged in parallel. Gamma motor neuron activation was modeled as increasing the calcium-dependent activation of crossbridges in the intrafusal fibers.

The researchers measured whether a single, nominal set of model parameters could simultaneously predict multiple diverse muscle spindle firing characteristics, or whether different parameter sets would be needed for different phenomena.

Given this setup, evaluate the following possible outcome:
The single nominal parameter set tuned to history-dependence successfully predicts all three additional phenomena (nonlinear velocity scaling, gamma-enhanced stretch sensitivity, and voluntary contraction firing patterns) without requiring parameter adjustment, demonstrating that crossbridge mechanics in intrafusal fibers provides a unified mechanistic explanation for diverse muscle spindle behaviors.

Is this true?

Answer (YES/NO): YES